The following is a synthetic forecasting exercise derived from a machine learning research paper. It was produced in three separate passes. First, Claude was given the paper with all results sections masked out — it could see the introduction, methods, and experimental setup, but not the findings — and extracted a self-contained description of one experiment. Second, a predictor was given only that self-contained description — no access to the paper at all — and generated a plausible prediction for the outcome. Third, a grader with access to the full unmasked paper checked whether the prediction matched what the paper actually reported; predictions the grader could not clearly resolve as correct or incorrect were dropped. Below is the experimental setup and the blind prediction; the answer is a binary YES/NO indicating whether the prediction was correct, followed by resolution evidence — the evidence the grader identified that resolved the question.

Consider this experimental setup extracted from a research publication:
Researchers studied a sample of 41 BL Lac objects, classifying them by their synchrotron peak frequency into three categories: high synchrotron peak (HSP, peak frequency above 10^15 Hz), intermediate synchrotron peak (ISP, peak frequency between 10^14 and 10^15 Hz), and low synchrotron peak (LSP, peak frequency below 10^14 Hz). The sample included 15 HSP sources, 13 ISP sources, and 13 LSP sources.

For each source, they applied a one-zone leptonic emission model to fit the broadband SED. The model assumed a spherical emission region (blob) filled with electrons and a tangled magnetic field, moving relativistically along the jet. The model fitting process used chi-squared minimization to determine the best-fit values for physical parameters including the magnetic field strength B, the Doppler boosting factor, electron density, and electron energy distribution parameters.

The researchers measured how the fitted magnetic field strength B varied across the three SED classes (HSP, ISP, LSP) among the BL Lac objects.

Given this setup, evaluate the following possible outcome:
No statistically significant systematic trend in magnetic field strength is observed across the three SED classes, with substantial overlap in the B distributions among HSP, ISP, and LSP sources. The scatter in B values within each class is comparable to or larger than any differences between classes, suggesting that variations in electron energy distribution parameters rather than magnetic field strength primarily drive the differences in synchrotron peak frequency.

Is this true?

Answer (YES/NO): NO